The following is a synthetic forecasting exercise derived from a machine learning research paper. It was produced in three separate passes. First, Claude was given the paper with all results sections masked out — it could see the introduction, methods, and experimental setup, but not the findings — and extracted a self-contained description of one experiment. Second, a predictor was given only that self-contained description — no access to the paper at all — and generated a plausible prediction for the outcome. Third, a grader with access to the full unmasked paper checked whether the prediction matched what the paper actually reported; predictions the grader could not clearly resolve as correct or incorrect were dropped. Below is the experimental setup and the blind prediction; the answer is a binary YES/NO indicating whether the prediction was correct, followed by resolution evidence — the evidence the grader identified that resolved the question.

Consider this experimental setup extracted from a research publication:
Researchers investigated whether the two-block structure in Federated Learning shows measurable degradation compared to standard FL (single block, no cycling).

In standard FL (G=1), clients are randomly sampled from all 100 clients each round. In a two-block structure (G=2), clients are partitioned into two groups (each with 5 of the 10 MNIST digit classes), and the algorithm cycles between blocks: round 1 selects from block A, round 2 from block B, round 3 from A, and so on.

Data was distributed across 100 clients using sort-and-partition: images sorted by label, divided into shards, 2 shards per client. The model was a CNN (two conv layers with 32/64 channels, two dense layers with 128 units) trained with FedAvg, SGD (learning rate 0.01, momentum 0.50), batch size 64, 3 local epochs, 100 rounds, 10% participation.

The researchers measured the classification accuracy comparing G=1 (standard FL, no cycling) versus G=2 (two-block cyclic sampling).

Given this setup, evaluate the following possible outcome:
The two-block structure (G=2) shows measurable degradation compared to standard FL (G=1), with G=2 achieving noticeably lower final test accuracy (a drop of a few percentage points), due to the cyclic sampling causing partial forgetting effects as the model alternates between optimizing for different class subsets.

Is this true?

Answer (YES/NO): NO